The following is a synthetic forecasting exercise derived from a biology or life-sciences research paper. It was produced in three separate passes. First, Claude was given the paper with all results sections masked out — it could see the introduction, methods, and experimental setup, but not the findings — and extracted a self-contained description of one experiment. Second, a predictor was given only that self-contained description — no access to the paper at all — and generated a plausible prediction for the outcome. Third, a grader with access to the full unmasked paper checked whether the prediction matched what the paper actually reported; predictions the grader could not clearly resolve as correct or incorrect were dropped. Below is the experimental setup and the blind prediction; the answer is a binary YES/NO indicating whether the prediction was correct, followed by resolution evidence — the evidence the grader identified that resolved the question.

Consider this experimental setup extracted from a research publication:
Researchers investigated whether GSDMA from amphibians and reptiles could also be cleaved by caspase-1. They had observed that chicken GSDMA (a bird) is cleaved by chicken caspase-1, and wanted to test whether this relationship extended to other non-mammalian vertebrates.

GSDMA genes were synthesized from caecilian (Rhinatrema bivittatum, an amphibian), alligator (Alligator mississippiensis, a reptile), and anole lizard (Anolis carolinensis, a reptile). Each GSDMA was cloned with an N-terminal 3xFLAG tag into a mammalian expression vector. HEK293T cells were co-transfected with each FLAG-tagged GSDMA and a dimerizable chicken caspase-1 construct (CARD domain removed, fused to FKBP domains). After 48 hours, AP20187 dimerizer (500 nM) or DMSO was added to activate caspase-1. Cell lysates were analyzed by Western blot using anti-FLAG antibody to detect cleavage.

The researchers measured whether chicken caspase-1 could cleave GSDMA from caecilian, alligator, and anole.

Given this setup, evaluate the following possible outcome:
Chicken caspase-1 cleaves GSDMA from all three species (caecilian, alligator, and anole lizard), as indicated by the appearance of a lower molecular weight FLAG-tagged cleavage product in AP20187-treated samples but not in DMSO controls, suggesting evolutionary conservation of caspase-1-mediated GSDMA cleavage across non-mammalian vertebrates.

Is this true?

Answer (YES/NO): YES